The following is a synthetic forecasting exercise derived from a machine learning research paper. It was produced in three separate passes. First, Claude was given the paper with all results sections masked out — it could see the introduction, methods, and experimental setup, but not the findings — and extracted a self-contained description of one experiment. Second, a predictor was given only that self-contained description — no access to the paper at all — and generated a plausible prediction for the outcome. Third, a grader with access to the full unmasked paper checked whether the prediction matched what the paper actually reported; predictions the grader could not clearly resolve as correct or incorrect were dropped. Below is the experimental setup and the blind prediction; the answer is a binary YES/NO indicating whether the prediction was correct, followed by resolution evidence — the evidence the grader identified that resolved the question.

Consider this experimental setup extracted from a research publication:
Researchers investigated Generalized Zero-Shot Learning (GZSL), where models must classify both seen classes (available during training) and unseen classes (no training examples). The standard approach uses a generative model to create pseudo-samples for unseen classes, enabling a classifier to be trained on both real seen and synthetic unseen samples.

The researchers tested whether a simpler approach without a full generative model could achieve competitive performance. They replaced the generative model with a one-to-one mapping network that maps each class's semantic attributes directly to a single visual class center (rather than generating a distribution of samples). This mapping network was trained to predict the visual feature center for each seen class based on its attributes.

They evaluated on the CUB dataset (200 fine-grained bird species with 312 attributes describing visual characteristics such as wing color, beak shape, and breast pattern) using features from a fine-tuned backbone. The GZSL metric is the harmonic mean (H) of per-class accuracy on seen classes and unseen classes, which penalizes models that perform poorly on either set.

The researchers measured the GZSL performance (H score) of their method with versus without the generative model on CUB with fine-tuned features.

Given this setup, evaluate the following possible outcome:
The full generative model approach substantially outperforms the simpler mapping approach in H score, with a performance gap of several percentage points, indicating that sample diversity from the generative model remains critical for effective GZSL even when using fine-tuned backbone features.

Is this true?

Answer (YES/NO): NO